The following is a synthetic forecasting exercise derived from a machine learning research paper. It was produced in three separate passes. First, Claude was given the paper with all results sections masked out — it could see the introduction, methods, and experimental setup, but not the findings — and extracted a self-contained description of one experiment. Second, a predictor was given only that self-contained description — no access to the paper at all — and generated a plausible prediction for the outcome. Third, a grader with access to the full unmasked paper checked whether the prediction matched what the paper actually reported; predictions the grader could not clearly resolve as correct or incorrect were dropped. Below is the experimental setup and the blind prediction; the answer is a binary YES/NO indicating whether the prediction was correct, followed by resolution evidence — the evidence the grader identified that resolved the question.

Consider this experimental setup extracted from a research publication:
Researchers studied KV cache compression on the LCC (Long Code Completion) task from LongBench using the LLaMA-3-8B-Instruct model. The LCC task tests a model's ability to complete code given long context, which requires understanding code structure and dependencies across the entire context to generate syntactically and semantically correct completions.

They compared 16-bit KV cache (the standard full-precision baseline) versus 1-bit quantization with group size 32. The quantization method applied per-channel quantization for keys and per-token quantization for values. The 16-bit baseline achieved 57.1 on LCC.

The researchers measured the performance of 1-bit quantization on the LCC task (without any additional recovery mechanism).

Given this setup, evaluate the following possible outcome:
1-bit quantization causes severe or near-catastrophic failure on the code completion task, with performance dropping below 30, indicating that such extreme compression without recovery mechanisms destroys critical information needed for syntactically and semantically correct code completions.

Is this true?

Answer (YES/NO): YES